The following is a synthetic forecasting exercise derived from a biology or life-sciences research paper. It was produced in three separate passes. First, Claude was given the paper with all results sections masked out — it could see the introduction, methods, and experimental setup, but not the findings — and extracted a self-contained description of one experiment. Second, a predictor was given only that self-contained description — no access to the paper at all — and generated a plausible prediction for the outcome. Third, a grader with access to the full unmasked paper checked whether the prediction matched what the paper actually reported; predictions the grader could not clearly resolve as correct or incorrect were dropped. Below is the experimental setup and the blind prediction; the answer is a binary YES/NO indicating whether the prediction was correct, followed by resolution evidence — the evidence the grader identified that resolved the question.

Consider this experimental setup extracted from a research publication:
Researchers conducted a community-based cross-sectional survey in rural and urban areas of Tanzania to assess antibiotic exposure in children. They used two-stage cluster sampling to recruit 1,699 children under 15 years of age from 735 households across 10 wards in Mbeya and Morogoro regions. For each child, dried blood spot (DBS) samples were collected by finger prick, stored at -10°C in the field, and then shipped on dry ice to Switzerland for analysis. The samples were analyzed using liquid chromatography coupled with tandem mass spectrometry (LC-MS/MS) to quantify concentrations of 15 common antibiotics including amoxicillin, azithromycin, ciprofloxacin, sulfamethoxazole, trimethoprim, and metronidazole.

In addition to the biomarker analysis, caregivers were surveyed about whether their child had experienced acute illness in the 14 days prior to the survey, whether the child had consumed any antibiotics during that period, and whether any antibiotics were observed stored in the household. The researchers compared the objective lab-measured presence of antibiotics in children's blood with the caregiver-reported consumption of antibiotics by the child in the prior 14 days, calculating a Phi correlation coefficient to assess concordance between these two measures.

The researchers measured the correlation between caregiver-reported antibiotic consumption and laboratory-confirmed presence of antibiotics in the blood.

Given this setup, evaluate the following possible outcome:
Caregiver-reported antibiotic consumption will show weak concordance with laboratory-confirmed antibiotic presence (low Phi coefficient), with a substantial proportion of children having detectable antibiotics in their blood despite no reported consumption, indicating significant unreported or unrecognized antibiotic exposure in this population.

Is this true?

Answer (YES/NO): YES